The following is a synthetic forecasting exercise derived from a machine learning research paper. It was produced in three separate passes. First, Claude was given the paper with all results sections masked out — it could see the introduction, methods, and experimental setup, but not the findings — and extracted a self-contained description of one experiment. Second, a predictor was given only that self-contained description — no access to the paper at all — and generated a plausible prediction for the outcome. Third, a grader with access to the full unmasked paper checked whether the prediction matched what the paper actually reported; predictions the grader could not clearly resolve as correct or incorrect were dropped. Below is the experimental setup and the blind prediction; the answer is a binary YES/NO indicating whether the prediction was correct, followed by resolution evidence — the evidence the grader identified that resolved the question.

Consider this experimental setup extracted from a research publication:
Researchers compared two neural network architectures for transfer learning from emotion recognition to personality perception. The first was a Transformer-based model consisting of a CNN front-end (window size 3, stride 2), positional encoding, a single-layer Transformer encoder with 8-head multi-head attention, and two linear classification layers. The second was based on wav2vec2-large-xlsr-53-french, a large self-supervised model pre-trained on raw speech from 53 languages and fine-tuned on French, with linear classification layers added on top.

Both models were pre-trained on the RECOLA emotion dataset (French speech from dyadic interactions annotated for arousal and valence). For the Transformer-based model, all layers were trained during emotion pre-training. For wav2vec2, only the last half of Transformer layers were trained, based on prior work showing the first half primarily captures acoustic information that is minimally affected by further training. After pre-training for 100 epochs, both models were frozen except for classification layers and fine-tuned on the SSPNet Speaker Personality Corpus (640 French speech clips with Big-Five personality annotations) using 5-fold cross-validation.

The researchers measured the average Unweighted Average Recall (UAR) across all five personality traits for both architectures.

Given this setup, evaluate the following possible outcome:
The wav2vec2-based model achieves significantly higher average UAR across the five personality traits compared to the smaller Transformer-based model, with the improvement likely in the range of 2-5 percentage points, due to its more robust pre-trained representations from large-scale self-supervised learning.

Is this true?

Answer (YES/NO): NO